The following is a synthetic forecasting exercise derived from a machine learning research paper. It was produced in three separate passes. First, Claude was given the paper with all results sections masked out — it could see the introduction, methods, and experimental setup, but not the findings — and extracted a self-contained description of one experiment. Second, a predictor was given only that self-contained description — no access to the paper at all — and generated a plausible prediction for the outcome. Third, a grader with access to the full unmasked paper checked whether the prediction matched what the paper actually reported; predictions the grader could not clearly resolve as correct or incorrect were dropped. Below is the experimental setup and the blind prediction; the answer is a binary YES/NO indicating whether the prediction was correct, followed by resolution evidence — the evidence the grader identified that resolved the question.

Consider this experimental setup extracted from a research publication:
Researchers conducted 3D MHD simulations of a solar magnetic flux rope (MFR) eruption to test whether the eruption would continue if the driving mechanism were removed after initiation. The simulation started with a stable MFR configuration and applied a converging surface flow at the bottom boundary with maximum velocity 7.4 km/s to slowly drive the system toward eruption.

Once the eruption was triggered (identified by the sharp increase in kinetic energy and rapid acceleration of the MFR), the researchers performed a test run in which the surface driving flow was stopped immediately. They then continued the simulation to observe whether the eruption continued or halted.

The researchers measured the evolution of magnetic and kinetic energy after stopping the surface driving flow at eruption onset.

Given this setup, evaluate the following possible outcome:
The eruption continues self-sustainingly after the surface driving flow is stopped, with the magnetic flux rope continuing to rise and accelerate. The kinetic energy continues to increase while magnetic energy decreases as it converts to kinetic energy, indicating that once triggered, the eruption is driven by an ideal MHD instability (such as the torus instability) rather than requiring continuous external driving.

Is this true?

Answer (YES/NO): NO